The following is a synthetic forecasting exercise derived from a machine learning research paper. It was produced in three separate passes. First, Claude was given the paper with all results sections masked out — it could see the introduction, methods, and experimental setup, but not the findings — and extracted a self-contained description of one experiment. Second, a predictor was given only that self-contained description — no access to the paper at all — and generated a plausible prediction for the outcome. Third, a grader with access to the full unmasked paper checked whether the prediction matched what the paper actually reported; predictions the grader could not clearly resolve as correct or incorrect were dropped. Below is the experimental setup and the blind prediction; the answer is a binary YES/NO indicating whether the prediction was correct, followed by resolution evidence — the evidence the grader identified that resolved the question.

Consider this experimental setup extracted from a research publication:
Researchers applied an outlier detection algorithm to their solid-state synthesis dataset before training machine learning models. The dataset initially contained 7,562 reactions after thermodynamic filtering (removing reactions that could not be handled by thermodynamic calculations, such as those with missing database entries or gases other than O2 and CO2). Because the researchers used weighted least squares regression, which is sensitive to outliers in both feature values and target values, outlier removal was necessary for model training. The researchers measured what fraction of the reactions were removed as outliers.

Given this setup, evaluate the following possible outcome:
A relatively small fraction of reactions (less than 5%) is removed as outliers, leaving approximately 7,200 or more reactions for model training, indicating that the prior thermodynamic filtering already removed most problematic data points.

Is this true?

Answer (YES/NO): NO